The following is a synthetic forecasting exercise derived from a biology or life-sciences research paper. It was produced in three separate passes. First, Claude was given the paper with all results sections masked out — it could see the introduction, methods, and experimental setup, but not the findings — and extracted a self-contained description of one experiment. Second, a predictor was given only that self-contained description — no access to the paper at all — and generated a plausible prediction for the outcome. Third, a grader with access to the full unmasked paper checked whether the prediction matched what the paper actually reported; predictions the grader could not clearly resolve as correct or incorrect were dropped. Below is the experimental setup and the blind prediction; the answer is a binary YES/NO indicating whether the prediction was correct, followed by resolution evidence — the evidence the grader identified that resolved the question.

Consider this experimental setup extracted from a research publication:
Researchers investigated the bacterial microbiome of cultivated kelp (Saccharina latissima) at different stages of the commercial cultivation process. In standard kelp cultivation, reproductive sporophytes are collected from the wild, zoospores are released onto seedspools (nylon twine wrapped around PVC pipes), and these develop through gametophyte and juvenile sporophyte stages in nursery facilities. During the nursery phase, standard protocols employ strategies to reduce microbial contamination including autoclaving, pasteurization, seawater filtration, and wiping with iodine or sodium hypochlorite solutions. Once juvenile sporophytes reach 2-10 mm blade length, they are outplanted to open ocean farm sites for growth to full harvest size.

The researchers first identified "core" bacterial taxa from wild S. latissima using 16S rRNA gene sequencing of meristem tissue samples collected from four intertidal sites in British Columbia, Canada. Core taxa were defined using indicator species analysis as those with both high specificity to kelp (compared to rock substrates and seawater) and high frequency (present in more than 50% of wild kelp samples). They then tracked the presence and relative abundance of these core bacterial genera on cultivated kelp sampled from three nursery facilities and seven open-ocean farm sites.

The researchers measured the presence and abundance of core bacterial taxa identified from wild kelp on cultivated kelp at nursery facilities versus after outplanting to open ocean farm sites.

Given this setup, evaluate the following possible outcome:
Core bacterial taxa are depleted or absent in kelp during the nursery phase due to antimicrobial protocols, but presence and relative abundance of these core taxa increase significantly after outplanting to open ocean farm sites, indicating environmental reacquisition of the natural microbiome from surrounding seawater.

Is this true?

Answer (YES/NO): NO